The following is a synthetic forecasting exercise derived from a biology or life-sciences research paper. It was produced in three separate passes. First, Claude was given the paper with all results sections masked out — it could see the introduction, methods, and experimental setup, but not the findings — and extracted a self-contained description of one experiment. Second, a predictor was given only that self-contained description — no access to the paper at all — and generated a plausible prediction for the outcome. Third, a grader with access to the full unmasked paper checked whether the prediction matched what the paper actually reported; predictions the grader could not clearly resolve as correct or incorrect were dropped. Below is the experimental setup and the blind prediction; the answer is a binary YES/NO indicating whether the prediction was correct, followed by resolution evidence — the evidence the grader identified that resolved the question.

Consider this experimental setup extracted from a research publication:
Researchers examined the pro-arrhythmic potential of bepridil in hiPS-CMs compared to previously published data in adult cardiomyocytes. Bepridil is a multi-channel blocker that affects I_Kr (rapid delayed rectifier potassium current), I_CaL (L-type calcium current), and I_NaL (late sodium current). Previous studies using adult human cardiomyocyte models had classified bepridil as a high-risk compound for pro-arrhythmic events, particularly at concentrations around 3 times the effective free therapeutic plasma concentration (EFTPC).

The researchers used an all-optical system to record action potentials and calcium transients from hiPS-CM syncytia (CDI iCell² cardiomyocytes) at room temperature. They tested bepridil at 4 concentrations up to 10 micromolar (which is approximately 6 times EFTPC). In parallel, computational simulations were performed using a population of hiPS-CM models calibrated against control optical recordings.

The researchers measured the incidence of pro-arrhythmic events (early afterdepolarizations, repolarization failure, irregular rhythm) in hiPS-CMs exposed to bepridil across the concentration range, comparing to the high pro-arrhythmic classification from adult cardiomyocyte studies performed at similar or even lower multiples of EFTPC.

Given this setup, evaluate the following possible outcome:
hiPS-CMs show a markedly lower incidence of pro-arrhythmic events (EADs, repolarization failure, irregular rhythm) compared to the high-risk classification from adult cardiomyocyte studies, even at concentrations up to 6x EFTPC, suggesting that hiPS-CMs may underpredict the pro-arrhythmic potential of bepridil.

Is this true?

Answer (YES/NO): YES